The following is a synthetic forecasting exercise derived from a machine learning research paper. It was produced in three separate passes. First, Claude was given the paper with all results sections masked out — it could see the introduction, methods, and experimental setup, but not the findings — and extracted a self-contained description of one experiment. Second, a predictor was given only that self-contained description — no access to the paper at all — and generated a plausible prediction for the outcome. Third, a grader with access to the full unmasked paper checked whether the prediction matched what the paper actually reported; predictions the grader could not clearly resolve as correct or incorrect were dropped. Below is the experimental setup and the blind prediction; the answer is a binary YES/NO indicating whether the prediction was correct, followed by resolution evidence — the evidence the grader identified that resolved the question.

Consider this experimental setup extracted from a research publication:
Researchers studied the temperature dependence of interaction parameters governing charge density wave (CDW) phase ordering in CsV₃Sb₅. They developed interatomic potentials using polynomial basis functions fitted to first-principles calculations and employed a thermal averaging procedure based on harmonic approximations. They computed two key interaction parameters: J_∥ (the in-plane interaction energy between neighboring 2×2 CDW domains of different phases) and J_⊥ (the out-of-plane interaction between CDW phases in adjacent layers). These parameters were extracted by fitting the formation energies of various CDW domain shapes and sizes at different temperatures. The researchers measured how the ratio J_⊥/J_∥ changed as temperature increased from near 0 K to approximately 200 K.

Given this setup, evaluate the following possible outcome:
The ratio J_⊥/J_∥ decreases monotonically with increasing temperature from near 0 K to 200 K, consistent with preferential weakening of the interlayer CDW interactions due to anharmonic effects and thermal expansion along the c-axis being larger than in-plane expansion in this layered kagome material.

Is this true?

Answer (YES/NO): NO